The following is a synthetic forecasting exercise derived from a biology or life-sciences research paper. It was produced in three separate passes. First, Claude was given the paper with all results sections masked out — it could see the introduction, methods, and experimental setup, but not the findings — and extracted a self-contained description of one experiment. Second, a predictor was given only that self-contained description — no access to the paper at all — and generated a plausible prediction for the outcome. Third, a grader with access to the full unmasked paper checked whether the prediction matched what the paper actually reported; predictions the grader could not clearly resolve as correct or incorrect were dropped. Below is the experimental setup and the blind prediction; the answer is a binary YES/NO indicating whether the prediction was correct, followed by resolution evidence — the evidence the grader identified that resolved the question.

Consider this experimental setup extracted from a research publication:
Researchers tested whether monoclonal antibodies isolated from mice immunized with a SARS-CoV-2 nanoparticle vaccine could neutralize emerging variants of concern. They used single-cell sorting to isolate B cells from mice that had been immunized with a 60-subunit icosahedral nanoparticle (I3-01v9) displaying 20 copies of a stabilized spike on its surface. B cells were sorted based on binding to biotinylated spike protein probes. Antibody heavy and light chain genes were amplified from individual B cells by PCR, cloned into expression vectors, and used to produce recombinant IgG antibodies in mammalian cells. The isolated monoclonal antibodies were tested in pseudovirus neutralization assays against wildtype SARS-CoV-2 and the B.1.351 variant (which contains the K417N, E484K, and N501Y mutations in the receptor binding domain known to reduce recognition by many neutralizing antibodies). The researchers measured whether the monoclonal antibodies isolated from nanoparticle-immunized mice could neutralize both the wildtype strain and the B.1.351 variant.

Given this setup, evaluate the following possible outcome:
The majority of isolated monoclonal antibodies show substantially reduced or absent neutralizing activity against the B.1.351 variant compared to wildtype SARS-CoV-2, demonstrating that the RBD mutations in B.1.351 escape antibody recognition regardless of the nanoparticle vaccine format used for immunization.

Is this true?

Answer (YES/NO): NO